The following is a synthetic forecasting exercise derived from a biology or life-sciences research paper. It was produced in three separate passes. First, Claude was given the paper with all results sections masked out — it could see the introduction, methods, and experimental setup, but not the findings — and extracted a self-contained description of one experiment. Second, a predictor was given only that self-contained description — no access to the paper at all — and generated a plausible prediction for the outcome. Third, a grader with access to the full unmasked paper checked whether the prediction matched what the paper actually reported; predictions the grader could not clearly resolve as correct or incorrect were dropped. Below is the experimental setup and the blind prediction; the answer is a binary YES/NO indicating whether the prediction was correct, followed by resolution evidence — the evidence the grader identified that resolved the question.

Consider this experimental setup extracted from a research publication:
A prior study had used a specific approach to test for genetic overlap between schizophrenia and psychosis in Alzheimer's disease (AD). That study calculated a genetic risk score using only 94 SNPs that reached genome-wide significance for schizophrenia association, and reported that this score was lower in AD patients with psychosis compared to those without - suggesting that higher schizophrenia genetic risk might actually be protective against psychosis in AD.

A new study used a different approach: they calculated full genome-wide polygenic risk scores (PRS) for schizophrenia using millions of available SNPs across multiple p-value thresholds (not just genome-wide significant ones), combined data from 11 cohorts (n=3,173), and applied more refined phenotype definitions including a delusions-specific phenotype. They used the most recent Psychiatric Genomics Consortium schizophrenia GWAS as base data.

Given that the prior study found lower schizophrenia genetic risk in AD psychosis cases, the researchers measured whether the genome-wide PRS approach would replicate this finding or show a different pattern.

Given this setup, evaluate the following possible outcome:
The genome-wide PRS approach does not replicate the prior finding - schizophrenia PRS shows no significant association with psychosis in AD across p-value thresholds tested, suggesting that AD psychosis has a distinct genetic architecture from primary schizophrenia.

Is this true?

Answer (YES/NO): NO